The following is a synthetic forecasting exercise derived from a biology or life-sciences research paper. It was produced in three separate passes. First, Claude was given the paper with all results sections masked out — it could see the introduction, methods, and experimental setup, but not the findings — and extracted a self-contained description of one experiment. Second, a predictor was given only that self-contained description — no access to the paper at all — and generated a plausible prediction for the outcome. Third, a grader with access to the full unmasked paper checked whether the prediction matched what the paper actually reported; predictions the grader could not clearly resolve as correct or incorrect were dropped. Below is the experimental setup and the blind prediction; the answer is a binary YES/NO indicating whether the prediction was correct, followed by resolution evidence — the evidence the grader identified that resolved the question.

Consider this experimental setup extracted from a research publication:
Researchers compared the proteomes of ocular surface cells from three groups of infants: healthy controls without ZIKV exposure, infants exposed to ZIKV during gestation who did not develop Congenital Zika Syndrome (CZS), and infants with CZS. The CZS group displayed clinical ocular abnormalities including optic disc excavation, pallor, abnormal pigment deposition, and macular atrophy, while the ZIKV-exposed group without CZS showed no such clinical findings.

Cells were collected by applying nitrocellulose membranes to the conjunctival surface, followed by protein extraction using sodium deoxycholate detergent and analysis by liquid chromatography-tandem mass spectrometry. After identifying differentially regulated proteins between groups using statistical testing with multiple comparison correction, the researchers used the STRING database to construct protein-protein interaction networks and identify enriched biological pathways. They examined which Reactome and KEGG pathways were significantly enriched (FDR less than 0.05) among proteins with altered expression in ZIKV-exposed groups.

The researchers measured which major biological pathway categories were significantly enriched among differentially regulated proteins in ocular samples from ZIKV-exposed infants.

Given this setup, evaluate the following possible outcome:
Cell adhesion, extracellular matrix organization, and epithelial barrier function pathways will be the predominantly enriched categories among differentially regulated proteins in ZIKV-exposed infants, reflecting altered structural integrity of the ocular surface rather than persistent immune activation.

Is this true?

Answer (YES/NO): NO